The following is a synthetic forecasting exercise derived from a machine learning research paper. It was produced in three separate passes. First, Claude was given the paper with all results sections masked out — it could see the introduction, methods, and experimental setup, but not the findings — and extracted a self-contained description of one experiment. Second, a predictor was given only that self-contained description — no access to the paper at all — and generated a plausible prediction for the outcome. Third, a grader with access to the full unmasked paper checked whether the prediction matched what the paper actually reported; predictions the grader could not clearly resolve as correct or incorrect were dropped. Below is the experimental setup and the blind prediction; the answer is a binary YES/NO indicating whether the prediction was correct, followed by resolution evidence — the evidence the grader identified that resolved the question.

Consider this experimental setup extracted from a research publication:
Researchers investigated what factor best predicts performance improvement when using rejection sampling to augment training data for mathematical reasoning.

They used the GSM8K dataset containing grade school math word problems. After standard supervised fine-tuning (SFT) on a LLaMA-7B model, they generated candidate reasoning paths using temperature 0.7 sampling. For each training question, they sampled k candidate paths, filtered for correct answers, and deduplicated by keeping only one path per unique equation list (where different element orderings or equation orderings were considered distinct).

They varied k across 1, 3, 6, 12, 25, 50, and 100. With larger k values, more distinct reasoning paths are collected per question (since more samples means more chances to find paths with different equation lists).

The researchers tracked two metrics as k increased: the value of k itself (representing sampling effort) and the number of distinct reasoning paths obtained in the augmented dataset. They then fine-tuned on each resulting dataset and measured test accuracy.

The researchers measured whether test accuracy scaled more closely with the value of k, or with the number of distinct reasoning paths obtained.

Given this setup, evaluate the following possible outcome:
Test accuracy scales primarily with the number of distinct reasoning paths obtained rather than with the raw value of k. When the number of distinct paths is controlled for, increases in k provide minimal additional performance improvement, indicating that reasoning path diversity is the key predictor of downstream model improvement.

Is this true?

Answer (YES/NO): YES